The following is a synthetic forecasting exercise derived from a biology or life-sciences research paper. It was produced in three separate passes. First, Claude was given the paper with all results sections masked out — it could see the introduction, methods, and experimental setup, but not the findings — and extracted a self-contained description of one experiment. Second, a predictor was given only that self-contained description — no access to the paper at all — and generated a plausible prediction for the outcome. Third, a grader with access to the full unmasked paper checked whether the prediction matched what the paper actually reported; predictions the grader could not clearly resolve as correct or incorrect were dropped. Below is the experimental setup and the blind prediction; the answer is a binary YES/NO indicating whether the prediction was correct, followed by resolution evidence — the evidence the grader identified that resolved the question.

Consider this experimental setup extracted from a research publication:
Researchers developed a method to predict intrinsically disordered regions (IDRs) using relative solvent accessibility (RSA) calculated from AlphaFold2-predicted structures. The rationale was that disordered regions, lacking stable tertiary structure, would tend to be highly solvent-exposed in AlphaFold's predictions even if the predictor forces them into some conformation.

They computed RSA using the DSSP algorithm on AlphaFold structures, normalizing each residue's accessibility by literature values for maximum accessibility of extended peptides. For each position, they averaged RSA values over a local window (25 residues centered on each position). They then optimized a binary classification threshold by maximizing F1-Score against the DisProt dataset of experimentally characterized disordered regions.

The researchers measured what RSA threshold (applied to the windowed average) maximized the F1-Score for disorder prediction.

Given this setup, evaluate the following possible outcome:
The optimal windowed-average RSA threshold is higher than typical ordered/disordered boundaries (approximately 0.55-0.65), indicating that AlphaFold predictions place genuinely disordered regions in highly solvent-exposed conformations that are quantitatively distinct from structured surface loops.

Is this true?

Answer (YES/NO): YES